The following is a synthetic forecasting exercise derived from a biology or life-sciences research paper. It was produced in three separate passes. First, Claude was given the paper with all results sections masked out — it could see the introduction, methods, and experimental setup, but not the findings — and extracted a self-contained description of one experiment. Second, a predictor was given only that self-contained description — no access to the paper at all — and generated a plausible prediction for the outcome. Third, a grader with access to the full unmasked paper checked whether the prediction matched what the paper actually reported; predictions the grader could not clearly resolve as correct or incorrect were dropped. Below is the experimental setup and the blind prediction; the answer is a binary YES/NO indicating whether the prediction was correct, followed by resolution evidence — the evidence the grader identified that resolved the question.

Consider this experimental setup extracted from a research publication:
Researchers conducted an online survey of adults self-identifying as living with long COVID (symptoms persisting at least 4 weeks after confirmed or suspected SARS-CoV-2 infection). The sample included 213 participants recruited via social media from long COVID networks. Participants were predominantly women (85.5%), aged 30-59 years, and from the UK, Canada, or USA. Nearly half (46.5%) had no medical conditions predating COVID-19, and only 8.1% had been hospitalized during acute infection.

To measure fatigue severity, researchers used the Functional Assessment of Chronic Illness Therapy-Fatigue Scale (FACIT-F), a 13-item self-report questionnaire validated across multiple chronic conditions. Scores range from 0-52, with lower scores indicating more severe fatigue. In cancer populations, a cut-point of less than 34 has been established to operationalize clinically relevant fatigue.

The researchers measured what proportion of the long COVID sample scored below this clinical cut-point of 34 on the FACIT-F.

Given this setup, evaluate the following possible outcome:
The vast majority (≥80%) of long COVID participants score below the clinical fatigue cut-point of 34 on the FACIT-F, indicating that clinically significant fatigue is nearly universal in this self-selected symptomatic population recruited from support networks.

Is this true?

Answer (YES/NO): YES